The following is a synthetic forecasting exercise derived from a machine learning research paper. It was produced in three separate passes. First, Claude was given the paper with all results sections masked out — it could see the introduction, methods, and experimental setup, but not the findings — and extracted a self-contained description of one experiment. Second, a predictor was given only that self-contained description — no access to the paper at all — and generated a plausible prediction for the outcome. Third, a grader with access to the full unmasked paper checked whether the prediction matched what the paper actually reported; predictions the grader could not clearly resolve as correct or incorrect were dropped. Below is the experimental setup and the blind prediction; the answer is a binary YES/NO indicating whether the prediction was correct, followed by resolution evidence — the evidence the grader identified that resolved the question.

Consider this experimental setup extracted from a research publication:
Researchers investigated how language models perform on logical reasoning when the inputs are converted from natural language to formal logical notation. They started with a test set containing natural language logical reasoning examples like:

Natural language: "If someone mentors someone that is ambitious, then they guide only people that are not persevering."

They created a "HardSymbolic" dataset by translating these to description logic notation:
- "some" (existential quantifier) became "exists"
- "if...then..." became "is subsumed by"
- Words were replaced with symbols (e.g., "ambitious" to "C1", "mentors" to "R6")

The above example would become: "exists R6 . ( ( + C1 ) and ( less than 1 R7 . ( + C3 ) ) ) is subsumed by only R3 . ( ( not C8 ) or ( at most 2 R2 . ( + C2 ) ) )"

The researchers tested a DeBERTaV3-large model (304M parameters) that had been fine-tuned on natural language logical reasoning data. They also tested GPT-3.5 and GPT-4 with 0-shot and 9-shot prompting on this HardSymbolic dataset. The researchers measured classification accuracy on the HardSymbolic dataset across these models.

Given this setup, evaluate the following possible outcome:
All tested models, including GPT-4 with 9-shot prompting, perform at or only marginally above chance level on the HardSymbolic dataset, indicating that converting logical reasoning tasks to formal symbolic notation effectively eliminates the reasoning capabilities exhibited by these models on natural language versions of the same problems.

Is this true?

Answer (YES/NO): NO